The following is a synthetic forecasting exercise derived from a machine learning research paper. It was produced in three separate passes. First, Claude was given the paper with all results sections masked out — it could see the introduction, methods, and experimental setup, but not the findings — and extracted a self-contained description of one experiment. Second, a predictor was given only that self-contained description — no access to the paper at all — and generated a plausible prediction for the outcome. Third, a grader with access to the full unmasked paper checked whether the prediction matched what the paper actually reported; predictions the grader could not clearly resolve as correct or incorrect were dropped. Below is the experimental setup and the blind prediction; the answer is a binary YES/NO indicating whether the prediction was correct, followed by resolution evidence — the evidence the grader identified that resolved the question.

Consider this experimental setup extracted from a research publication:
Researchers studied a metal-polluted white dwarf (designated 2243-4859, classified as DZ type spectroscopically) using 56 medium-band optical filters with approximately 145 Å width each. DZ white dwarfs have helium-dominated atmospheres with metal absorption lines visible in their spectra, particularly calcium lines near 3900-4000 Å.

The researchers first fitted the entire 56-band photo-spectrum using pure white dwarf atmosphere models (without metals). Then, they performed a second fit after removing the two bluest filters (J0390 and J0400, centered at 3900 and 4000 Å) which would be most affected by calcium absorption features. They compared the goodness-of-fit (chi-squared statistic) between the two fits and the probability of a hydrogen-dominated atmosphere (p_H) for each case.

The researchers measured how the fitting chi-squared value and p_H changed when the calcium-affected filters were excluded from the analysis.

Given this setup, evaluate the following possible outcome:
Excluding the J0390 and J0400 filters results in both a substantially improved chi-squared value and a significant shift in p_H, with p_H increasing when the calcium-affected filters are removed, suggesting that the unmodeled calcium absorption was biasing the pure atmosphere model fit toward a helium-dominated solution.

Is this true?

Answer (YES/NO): NO